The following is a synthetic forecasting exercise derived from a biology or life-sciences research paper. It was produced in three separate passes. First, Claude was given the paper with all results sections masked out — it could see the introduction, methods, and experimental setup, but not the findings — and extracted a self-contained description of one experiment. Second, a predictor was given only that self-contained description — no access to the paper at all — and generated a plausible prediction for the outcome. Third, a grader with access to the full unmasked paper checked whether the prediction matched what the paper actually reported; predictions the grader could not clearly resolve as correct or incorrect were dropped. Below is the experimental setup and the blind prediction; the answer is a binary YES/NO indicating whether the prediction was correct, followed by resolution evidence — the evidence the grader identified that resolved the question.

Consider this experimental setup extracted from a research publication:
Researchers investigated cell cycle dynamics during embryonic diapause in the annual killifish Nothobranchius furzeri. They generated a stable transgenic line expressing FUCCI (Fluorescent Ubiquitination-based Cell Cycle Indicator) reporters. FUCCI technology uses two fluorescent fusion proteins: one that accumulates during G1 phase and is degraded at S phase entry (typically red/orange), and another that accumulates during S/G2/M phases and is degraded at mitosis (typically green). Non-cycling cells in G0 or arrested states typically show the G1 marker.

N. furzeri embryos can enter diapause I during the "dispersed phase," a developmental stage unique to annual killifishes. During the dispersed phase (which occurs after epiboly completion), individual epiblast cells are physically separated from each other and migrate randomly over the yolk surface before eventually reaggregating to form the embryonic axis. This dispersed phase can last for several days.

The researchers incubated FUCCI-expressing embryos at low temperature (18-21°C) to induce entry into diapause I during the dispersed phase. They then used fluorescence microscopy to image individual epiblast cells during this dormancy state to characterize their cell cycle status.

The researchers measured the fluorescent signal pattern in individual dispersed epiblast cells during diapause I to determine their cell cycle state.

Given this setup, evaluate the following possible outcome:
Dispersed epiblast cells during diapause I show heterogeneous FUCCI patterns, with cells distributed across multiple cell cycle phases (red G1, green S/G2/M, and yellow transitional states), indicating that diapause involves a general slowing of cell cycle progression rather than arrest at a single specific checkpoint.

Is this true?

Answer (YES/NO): NO